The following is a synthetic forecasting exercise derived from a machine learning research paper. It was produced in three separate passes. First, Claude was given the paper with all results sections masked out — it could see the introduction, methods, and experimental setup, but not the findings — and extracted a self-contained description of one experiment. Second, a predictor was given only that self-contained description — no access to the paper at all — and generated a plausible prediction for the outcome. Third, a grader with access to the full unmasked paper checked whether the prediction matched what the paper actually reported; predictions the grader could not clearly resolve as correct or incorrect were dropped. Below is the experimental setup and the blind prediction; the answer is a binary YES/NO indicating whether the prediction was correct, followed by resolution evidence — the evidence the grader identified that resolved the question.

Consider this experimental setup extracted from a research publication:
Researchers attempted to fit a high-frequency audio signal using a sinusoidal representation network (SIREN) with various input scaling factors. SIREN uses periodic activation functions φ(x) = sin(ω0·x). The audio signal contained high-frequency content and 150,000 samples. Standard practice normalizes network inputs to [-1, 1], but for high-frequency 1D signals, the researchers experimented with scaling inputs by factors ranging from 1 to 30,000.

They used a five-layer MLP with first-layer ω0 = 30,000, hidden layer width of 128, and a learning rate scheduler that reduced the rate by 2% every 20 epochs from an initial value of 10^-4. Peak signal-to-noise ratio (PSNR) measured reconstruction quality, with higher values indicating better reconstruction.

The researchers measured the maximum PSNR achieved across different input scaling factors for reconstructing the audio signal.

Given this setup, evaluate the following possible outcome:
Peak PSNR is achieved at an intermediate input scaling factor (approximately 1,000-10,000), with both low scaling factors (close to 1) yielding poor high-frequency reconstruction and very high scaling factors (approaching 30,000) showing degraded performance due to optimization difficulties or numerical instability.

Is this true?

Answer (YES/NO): NO